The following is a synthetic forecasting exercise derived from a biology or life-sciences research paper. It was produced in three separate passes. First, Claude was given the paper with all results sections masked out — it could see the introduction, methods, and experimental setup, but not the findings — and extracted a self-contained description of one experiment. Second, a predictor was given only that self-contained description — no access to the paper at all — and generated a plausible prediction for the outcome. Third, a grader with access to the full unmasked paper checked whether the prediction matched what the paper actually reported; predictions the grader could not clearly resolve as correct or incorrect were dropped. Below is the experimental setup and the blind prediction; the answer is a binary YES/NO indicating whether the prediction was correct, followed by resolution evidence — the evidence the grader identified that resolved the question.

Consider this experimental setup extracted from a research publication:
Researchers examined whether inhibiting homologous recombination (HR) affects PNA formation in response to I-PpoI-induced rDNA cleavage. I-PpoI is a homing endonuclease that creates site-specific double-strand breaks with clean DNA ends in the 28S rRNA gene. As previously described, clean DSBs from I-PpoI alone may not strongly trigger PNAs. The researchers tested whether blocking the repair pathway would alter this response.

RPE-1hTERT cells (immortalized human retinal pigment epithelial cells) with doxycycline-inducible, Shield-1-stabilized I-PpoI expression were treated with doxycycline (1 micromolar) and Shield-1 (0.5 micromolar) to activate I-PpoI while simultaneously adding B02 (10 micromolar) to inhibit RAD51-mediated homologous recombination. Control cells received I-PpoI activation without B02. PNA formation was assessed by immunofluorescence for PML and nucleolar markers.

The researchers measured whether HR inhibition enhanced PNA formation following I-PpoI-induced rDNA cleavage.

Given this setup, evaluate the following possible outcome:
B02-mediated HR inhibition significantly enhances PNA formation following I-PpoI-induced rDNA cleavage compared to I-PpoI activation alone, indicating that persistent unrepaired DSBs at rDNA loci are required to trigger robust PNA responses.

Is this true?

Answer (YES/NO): NO